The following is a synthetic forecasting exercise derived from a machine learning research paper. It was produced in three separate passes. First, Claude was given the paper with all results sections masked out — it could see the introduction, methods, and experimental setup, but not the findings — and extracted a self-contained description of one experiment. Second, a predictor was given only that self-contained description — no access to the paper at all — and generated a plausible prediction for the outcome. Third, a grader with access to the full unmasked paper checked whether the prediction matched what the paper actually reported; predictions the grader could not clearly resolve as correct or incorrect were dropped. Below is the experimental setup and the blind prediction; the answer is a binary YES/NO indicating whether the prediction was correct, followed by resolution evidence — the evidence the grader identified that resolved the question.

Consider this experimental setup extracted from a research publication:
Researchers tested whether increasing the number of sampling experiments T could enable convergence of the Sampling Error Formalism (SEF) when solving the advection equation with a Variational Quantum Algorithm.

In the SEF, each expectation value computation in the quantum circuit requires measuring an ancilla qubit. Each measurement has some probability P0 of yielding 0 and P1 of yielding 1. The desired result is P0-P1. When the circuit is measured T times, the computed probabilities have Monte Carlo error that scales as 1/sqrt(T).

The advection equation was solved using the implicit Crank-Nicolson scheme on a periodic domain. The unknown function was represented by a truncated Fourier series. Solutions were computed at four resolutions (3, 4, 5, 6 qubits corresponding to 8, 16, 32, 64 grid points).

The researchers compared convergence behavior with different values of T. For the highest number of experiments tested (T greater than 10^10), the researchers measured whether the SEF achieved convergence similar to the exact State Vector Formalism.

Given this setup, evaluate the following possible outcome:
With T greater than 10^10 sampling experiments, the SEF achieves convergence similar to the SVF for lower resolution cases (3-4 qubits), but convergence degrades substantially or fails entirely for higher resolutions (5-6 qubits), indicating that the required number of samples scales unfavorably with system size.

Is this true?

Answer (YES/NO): NO